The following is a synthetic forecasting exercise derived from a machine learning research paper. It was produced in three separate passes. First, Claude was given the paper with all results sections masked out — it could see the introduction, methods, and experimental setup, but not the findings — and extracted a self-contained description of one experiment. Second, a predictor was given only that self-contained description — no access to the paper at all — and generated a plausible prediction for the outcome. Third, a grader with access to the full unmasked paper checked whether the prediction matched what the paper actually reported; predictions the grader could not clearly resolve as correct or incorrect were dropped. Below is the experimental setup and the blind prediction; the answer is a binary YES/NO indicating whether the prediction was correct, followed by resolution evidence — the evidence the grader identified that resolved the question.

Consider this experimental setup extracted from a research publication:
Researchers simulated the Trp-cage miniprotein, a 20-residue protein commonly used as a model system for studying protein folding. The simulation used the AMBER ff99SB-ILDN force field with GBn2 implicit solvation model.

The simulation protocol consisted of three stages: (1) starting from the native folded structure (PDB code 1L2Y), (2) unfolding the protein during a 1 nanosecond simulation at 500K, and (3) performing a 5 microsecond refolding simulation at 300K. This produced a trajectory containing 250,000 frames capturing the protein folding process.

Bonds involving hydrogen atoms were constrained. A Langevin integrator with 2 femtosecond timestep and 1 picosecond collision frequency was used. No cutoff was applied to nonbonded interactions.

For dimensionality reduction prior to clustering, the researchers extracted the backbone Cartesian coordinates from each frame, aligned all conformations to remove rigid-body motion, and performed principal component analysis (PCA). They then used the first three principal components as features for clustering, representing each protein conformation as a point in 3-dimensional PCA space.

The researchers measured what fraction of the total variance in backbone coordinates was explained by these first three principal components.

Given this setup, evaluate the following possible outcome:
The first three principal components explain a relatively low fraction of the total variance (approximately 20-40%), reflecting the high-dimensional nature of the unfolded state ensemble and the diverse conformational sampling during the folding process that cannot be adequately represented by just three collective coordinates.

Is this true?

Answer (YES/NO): NO